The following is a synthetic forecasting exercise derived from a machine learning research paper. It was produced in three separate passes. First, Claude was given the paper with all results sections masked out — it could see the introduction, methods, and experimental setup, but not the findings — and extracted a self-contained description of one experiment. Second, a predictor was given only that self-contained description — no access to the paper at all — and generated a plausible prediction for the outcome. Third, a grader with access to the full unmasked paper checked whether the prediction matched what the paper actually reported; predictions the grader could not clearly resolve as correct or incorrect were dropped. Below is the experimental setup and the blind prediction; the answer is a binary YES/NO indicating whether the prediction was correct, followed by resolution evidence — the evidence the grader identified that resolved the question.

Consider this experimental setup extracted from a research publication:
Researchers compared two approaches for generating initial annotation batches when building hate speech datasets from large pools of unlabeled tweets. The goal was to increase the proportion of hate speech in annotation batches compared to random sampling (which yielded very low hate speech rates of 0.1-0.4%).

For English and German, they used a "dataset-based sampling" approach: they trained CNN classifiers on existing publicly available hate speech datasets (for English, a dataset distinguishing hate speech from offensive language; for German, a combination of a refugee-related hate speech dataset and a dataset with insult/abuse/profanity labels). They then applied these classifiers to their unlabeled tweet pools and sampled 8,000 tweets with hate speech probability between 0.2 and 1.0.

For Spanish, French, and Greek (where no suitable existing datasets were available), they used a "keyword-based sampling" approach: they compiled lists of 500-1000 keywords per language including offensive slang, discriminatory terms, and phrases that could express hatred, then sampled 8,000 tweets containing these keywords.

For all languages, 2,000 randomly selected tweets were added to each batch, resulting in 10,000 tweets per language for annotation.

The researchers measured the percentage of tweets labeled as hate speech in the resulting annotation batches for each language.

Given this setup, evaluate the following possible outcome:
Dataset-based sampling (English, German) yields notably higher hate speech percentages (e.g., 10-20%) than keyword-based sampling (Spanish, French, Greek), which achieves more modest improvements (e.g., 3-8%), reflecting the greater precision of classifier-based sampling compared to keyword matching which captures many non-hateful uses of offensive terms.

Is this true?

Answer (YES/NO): NO